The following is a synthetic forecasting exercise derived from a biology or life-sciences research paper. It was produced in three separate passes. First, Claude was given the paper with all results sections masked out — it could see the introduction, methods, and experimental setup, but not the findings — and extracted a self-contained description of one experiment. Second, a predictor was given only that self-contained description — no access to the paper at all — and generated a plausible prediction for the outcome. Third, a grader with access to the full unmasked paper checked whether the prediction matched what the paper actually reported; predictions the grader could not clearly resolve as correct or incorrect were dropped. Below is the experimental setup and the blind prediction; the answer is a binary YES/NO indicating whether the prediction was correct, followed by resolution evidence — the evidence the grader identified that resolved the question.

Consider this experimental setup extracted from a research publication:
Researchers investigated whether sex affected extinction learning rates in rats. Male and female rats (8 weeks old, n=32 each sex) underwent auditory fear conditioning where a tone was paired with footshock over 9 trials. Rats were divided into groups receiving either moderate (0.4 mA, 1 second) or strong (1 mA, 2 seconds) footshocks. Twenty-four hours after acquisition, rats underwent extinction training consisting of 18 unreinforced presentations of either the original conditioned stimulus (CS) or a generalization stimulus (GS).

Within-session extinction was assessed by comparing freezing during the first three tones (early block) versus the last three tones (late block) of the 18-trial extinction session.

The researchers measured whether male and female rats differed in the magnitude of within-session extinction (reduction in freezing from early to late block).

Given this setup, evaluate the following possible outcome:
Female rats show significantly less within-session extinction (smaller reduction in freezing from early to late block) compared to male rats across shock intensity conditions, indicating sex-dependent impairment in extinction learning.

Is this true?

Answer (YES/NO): NO